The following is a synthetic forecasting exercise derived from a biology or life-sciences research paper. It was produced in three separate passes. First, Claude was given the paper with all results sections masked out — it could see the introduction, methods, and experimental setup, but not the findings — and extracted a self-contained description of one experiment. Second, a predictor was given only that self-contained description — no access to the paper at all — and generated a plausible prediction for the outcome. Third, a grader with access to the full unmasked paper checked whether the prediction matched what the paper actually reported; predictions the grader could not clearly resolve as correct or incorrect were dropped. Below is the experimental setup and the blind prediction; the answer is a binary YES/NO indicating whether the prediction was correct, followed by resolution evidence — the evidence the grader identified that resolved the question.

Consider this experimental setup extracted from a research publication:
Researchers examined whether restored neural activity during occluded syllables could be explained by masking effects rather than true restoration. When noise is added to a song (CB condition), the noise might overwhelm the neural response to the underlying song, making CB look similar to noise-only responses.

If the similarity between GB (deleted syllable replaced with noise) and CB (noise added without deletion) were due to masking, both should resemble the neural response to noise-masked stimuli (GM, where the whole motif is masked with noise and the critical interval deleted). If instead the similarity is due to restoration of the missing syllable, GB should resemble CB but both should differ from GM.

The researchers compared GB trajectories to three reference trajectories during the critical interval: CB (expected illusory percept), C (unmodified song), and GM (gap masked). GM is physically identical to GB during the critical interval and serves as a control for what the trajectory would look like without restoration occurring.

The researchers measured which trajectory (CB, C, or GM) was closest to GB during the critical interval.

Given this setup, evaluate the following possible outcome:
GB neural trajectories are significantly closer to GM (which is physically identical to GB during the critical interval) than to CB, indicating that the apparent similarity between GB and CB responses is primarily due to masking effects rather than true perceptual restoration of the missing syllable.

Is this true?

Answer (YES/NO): NO